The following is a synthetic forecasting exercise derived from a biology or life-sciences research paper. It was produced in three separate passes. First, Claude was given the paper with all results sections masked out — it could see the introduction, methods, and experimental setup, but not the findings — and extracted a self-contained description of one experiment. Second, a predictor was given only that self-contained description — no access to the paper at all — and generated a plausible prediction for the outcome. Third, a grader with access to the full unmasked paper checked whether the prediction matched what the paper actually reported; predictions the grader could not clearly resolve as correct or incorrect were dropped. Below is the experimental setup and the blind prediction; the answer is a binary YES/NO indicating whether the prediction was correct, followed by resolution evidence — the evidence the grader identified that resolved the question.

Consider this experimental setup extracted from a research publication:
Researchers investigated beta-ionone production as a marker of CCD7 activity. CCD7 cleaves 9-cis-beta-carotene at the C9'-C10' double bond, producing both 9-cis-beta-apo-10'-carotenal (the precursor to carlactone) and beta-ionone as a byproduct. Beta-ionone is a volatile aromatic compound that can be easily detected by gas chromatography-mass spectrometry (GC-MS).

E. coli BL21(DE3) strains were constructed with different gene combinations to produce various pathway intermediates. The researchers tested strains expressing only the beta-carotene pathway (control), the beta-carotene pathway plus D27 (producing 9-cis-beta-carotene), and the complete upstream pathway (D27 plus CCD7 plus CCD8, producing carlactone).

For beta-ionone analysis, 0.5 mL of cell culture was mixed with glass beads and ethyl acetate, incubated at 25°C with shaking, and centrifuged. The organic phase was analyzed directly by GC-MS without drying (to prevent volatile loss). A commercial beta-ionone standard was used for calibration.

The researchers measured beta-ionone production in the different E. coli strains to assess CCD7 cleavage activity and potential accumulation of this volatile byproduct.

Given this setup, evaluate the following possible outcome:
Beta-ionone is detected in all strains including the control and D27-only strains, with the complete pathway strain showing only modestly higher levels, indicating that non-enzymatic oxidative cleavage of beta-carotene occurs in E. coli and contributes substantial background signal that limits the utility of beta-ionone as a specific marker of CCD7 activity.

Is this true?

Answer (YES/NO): NO